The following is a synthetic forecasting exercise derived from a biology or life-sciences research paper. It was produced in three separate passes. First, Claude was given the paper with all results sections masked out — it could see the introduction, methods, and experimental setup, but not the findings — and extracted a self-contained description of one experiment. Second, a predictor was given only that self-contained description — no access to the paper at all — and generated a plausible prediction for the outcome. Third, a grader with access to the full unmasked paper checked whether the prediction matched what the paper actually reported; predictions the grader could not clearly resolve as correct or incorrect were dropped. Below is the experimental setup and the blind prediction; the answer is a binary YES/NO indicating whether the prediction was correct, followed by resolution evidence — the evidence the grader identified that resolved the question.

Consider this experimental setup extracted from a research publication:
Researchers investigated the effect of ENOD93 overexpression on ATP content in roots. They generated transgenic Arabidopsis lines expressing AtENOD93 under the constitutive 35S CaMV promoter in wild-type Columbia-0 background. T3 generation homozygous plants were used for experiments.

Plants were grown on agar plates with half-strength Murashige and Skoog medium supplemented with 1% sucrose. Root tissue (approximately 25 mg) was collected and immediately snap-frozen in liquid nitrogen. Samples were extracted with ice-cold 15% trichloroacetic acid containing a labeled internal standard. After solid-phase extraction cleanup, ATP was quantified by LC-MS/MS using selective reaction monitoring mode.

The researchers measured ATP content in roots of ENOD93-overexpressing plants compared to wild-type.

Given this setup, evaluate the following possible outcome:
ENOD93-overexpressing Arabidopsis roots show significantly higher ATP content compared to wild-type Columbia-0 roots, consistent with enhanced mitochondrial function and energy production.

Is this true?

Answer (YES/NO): NO